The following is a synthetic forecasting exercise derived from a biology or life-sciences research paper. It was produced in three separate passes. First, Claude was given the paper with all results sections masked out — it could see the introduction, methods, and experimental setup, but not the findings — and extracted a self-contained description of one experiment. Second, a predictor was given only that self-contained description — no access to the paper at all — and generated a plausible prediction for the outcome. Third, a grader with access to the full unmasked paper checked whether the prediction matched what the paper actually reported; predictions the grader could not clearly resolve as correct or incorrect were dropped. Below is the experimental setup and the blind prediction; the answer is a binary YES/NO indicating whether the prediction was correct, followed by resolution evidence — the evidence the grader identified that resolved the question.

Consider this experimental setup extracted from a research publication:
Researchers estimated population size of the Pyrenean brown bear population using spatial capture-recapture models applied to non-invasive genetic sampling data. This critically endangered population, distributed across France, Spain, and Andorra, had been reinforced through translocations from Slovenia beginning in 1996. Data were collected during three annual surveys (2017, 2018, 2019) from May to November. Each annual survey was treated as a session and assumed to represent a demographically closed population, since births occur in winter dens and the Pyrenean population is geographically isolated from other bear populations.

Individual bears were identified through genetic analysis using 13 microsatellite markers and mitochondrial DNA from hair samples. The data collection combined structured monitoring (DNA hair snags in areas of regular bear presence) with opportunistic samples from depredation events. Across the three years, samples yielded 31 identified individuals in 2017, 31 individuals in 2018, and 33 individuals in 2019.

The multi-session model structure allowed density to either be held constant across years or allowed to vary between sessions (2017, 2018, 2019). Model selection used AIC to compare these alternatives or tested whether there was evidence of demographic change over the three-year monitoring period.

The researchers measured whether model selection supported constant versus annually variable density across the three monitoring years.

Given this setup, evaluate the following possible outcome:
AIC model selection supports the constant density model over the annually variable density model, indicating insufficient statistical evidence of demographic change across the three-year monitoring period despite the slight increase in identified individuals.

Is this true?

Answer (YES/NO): YES